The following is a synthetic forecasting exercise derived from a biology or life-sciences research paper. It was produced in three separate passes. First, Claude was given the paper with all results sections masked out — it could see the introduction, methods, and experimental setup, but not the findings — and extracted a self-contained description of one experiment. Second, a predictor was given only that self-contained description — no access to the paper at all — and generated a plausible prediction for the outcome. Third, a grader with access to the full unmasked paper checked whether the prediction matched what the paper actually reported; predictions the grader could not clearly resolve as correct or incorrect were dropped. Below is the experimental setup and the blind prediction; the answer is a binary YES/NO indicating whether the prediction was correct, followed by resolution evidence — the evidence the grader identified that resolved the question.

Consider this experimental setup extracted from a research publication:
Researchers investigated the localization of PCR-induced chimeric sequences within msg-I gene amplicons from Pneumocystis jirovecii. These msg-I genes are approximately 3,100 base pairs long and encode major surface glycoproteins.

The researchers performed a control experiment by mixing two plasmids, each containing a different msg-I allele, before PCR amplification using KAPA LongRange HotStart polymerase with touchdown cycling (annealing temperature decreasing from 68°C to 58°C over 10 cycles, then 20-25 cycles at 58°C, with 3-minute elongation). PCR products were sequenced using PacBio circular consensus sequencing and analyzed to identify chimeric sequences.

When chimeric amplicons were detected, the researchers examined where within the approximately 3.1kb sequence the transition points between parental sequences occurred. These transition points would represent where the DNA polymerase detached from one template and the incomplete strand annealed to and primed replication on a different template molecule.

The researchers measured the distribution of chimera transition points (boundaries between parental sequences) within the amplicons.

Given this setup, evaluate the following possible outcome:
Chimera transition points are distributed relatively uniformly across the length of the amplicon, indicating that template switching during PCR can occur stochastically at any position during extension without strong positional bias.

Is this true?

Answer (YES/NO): NO